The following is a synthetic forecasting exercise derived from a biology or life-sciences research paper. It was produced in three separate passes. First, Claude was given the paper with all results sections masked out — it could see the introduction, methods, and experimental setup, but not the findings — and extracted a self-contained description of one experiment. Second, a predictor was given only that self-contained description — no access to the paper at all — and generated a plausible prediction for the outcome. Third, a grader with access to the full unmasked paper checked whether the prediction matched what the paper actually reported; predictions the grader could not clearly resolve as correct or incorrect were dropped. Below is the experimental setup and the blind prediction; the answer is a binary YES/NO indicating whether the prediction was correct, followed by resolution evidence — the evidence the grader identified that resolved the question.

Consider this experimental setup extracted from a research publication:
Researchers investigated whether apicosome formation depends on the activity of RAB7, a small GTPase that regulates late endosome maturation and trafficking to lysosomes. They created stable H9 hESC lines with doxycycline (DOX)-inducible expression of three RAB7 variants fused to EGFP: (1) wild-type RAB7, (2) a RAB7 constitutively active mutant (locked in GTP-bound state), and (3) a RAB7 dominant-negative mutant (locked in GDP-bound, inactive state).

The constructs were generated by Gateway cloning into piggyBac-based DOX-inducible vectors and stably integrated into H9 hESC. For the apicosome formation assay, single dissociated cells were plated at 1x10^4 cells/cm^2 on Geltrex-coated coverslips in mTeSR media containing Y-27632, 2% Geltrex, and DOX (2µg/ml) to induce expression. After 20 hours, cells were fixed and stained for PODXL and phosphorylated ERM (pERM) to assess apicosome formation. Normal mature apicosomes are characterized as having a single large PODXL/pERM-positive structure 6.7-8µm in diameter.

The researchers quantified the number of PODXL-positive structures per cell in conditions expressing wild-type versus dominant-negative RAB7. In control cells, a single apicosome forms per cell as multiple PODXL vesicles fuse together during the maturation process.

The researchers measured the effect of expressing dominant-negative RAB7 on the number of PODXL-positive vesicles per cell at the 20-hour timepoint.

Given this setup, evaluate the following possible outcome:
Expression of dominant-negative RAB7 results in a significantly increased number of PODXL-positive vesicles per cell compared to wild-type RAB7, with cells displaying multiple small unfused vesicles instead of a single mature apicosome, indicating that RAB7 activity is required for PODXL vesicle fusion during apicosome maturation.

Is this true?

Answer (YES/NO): YES